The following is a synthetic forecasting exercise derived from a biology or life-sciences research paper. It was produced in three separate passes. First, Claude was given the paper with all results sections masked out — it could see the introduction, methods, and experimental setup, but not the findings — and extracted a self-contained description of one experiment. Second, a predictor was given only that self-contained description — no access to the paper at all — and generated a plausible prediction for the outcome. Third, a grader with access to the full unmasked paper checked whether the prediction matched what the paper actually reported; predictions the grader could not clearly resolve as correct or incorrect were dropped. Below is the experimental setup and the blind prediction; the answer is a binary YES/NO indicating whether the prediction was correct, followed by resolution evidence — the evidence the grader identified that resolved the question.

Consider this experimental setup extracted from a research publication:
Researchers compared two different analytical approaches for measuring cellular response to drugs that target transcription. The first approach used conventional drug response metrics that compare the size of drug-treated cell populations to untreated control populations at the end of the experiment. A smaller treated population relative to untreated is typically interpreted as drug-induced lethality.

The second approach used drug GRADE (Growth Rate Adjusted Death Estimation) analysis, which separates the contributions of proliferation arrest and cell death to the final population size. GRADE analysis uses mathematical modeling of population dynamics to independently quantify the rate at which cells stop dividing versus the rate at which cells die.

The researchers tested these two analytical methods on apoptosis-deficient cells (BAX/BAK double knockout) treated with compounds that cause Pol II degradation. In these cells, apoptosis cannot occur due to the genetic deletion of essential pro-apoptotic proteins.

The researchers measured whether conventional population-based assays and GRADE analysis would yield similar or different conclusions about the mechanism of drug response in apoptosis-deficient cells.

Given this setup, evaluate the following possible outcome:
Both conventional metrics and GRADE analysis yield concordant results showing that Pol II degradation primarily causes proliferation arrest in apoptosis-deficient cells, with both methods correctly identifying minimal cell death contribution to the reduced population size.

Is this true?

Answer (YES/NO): NO